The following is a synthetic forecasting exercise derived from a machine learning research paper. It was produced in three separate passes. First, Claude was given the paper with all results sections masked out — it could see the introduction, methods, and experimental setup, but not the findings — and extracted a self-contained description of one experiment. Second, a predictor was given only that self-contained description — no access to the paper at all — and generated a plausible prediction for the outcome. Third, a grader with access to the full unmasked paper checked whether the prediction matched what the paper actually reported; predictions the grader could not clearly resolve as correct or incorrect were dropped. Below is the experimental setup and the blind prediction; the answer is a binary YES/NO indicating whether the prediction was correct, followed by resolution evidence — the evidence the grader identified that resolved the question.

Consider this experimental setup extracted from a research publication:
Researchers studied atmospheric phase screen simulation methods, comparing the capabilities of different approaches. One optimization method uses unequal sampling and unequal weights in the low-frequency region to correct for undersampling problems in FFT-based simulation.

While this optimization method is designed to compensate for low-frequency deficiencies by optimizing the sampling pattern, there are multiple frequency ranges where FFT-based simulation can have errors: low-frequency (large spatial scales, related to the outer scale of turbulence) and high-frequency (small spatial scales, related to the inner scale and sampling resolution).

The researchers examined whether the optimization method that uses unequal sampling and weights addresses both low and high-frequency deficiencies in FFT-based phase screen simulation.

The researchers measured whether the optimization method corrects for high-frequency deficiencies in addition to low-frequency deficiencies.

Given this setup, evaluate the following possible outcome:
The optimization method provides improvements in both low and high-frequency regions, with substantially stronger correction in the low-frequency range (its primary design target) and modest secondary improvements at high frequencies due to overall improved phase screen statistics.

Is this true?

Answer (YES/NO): NO